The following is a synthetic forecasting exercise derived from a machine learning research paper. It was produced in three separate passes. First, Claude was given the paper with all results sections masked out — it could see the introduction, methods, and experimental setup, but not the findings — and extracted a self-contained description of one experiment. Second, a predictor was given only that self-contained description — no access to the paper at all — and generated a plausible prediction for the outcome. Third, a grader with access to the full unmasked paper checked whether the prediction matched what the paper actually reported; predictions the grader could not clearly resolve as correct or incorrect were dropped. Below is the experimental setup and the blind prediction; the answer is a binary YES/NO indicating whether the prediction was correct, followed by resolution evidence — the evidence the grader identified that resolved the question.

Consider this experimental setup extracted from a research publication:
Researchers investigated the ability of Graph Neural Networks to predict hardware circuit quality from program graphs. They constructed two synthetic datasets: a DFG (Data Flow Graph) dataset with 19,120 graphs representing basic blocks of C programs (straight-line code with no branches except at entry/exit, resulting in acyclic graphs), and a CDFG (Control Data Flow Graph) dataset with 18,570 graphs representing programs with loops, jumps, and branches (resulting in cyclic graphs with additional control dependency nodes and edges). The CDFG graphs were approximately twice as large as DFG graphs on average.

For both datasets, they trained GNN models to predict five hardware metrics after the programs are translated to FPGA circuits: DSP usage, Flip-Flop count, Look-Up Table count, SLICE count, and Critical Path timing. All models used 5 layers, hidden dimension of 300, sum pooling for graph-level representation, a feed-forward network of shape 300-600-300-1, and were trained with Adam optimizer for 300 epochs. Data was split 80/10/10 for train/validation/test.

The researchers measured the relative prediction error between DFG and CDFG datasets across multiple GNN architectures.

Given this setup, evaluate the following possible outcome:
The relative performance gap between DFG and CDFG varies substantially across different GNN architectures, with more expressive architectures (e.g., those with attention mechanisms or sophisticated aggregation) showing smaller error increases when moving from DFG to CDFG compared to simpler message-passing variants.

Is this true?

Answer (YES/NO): NO